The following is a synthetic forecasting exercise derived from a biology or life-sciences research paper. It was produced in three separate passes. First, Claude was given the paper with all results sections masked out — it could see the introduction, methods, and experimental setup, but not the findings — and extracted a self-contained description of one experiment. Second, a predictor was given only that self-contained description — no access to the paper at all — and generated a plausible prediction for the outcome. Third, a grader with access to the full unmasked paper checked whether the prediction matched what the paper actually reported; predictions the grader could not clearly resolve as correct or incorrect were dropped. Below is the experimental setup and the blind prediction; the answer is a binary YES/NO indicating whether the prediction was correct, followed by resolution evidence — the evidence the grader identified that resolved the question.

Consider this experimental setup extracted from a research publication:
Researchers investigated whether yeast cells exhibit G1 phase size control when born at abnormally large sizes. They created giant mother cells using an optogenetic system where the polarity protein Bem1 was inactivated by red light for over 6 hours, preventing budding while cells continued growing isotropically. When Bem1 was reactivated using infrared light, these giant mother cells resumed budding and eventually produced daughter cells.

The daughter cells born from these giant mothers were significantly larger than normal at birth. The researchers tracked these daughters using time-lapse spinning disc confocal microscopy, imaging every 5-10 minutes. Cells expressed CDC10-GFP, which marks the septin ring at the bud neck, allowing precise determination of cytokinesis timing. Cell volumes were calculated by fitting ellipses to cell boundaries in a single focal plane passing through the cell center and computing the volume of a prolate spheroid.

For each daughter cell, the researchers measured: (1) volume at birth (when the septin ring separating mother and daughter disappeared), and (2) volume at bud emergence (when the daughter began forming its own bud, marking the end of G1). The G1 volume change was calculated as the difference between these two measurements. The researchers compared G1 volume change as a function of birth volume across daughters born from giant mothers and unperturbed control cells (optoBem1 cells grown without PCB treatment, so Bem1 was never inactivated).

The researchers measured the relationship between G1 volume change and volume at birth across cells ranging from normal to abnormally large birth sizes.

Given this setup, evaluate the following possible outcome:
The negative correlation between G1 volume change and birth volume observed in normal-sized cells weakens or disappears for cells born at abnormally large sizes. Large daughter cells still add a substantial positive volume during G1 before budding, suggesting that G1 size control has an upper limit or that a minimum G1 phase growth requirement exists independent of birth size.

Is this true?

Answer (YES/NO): NO